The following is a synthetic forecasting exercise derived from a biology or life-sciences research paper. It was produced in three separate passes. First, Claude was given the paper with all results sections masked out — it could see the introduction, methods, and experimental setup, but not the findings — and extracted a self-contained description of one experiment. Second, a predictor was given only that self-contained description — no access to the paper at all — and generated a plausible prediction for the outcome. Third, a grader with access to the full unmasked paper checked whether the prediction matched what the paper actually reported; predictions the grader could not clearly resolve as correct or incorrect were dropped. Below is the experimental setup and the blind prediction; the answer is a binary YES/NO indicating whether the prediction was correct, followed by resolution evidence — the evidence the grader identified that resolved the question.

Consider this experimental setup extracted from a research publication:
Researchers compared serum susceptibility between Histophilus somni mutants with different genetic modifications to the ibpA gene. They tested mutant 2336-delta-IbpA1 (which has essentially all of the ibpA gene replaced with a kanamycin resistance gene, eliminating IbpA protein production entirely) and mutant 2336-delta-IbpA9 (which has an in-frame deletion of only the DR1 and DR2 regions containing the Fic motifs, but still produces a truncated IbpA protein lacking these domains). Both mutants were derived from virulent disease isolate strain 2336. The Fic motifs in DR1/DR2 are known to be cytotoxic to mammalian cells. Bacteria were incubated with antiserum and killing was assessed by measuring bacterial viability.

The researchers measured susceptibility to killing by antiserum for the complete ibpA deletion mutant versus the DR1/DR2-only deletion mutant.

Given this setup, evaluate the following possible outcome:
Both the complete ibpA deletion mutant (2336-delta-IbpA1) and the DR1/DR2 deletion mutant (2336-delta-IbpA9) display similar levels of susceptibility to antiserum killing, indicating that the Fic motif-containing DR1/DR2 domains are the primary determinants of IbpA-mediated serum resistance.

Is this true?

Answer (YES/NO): NO